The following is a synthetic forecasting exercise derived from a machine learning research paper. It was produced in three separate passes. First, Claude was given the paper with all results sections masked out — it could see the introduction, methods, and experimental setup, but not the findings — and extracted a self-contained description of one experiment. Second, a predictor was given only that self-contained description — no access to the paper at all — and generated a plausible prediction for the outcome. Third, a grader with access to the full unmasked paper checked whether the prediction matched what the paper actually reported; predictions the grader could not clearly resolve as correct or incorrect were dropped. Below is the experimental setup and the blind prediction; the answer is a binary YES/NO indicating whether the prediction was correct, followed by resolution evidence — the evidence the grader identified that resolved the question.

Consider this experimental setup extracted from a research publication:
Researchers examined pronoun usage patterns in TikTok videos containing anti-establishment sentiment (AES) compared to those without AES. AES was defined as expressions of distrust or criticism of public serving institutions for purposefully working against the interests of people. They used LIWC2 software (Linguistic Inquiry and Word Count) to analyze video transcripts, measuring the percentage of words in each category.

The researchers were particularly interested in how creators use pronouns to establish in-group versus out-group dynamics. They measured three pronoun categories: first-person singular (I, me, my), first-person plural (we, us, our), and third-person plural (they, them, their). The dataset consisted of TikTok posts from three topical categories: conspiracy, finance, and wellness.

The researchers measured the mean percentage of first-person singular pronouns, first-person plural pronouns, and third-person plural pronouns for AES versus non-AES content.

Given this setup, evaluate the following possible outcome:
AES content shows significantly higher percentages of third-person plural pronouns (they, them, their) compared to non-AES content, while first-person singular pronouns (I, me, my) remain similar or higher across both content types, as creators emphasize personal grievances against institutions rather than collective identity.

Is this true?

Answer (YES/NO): NO